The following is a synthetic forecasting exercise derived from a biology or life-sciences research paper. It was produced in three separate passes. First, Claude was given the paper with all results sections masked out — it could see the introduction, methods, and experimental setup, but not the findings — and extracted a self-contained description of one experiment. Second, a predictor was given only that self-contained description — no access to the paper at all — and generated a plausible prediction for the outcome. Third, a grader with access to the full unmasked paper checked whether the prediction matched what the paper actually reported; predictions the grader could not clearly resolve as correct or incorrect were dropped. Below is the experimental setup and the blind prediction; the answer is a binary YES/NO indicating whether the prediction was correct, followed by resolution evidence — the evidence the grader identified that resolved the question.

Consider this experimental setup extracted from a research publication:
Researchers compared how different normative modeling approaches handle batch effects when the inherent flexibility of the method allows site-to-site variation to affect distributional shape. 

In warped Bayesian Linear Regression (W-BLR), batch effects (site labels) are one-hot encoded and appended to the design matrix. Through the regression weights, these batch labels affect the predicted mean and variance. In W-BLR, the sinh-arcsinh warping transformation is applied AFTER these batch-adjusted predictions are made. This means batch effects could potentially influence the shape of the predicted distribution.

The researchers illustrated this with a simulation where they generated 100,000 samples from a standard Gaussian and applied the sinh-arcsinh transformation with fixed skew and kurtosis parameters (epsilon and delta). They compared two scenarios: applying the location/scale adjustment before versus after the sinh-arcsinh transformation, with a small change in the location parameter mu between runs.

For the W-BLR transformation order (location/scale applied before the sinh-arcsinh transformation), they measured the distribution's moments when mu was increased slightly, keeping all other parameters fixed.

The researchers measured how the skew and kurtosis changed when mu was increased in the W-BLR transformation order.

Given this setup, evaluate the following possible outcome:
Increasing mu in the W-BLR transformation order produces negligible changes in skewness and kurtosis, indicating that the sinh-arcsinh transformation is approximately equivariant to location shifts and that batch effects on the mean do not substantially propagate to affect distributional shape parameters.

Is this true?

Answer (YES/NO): NO